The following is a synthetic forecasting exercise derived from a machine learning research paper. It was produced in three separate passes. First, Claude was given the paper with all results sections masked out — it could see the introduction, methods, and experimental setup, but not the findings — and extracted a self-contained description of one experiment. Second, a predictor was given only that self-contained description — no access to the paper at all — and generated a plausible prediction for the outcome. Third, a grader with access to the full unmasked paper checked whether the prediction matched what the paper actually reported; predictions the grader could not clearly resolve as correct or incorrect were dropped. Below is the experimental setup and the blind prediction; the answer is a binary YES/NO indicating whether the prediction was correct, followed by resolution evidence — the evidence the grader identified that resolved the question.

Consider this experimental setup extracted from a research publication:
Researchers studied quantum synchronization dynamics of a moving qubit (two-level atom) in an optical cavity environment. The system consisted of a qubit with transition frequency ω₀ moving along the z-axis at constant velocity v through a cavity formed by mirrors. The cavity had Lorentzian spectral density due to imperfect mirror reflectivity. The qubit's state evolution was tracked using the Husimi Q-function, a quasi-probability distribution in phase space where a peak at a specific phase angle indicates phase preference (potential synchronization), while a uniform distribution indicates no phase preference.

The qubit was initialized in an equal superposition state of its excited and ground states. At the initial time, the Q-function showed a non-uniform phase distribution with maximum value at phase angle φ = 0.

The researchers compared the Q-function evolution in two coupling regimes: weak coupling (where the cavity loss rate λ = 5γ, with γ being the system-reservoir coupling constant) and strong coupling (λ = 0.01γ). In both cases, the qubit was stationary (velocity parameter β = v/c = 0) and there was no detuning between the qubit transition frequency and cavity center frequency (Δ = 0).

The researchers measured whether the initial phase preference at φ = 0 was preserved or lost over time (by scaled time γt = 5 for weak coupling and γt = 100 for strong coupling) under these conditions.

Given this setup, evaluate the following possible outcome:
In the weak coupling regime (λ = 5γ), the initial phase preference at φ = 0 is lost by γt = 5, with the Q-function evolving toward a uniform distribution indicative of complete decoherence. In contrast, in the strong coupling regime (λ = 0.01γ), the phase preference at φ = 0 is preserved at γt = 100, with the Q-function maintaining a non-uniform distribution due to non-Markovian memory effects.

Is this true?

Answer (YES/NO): NO